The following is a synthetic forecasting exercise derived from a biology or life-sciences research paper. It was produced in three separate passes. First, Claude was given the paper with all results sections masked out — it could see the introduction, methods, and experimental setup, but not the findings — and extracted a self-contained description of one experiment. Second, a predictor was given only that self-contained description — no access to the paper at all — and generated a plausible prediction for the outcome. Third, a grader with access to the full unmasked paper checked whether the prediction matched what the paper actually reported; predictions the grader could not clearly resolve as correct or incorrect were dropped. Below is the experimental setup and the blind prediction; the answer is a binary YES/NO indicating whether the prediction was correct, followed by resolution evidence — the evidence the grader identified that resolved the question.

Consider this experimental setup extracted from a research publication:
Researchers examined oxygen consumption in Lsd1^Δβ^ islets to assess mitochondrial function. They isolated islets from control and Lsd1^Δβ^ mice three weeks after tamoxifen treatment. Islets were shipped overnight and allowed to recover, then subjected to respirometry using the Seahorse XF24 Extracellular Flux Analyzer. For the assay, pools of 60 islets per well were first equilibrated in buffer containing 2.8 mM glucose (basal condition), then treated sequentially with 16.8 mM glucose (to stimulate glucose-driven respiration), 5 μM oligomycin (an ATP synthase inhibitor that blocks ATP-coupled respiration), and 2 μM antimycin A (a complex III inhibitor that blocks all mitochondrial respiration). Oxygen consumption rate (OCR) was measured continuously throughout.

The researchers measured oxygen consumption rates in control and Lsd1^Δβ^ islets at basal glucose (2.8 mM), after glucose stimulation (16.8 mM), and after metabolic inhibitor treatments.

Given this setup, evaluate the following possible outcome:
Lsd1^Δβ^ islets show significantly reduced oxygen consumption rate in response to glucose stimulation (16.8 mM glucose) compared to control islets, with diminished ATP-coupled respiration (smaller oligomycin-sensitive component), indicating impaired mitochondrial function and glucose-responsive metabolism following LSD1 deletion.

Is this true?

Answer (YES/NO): NO